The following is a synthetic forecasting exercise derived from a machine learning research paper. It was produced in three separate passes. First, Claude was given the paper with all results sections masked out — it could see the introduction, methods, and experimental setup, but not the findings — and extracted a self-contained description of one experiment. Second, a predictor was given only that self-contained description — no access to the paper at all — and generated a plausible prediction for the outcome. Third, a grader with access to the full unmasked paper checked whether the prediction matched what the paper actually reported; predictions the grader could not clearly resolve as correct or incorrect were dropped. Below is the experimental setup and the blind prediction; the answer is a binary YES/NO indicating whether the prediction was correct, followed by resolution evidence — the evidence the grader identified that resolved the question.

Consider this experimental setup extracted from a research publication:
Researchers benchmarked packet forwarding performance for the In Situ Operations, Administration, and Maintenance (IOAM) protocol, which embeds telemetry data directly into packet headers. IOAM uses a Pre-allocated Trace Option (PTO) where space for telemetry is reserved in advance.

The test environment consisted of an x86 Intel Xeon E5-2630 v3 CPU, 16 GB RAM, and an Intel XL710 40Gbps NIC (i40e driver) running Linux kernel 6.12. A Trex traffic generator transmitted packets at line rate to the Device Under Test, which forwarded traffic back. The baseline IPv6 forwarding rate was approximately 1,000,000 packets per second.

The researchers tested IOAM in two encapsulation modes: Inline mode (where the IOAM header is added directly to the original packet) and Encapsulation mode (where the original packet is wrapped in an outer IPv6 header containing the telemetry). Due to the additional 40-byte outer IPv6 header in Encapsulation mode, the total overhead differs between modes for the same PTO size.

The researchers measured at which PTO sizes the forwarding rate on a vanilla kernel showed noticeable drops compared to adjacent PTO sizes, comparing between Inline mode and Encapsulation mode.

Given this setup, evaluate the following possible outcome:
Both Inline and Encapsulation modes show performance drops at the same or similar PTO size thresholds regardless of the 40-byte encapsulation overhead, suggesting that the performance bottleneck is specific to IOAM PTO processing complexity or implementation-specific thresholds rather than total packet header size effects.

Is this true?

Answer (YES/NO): NO